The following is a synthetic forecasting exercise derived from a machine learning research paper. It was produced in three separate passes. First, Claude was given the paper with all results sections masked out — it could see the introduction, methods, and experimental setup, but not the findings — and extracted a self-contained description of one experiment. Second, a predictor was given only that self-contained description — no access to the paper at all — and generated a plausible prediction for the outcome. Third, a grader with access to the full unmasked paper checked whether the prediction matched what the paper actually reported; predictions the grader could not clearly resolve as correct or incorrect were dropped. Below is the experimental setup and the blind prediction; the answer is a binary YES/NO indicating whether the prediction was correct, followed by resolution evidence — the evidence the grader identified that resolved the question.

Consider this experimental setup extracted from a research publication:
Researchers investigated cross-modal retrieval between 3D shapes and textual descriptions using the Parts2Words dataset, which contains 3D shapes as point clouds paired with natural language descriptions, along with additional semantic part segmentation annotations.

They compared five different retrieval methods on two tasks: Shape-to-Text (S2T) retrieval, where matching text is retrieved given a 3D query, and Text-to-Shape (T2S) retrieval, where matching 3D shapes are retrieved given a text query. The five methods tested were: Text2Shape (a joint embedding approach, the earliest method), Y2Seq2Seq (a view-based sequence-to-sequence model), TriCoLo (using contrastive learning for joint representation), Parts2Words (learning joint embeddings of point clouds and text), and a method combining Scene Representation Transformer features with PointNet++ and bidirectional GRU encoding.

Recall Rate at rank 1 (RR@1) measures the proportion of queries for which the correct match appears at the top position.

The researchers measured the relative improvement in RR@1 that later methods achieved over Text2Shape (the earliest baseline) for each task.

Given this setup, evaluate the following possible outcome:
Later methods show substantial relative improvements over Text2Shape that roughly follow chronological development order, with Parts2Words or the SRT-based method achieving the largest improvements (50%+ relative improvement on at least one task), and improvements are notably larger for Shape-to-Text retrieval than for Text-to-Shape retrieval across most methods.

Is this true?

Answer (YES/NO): NO